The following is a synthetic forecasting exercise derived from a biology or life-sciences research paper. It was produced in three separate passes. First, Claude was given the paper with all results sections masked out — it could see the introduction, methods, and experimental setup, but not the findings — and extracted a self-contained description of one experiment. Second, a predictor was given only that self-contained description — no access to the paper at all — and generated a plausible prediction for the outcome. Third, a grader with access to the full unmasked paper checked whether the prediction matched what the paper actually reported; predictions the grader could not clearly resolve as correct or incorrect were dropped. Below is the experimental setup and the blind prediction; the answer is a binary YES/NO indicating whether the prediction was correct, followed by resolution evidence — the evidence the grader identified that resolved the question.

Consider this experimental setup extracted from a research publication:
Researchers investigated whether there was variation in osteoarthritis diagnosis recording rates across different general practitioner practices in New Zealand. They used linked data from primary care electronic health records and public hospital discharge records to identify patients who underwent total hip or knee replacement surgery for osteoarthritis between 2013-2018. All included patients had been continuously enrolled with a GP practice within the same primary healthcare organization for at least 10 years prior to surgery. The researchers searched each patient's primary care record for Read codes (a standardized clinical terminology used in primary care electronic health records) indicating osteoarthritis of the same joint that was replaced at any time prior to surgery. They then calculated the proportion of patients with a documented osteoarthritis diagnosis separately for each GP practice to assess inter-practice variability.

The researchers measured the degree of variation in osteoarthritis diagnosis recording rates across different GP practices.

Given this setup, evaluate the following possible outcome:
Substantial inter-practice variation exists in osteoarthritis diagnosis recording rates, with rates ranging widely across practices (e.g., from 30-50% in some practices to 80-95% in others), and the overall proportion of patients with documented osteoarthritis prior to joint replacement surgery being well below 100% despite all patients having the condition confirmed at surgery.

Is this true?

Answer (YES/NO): YES